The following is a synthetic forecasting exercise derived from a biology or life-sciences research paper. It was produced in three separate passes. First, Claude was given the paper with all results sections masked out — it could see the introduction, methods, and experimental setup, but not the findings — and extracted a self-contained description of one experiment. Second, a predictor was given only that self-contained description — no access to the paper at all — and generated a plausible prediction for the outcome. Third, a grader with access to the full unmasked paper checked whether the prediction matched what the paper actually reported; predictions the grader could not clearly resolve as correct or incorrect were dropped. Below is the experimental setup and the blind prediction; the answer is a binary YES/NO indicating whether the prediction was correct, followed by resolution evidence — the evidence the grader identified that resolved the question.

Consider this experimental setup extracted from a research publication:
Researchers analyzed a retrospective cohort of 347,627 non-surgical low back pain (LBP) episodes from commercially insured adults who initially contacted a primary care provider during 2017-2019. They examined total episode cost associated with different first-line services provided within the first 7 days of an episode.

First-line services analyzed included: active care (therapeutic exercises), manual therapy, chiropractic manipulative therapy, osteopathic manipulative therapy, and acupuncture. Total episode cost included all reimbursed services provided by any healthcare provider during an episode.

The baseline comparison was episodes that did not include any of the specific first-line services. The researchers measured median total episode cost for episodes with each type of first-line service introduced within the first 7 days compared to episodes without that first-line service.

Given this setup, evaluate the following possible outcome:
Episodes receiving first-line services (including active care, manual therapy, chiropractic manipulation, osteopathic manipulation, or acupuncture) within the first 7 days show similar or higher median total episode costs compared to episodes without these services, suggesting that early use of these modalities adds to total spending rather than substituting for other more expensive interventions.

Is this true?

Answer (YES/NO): YES